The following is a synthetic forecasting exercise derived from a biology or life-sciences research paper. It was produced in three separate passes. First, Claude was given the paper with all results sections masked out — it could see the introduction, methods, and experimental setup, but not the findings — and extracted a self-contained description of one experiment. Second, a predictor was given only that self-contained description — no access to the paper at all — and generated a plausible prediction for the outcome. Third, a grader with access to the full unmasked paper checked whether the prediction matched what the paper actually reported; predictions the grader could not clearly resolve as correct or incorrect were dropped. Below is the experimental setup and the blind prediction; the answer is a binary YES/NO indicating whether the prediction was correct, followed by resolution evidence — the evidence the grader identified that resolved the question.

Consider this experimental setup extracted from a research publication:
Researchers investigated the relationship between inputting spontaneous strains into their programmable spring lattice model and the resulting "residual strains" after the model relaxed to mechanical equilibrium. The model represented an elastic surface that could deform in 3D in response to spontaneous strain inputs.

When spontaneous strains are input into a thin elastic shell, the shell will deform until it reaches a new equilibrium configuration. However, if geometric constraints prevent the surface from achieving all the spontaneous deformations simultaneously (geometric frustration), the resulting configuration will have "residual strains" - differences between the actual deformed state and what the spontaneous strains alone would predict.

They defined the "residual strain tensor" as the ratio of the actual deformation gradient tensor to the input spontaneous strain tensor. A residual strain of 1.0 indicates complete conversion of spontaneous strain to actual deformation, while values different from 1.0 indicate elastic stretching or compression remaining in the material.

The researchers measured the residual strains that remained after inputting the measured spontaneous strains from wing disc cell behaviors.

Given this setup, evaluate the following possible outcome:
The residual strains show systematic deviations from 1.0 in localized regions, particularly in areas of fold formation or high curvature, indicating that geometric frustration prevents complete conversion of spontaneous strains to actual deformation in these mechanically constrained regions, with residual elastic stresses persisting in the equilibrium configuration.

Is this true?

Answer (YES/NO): NO